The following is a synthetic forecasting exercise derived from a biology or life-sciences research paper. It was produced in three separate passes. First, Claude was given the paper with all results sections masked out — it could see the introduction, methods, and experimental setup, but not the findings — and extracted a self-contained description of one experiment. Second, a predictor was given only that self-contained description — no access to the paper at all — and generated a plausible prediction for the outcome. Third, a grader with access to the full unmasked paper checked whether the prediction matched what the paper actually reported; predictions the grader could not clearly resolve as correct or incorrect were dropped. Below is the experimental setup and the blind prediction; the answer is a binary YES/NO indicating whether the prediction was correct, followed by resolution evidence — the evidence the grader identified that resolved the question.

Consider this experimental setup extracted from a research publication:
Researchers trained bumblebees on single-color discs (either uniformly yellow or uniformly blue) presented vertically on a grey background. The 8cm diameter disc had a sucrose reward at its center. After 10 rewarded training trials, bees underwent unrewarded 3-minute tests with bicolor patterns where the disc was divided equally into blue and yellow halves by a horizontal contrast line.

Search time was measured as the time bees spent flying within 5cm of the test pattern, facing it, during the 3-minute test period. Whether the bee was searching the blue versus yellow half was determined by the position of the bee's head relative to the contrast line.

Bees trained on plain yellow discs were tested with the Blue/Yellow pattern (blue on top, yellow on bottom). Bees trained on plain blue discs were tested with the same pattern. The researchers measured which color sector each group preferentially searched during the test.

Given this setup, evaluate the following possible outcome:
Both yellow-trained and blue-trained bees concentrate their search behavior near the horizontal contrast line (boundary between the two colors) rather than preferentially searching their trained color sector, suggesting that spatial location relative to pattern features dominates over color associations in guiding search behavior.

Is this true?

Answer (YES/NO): NO